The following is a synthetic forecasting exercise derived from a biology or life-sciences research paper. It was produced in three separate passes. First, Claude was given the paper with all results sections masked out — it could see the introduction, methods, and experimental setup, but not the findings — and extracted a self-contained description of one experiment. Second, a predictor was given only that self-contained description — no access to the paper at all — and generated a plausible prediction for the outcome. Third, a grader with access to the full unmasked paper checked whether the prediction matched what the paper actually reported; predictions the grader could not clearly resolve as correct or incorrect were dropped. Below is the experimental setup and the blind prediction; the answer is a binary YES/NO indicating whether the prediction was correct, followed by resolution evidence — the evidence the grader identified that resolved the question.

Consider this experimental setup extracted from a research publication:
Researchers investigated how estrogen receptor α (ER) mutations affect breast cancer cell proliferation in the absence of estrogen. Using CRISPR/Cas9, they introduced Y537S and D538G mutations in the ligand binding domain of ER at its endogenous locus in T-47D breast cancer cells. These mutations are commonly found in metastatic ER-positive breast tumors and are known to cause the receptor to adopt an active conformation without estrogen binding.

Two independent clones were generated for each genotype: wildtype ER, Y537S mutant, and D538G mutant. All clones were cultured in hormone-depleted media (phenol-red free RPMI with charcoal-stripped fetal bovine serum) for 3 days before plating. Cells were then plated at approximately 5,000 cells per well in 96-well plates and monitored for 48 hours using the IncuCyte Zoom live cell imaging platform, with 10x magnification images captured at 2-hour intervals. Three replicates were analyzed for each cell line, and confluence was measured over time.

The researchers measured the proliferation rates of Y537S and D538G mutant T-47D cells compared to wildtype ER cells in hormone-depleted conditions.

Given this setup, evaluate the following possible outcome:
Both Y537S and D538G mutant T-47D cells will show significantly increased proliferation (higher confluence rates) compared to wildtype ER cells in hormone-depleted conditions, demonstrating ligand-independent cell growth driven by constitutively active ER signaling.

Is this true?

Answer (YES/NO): YES